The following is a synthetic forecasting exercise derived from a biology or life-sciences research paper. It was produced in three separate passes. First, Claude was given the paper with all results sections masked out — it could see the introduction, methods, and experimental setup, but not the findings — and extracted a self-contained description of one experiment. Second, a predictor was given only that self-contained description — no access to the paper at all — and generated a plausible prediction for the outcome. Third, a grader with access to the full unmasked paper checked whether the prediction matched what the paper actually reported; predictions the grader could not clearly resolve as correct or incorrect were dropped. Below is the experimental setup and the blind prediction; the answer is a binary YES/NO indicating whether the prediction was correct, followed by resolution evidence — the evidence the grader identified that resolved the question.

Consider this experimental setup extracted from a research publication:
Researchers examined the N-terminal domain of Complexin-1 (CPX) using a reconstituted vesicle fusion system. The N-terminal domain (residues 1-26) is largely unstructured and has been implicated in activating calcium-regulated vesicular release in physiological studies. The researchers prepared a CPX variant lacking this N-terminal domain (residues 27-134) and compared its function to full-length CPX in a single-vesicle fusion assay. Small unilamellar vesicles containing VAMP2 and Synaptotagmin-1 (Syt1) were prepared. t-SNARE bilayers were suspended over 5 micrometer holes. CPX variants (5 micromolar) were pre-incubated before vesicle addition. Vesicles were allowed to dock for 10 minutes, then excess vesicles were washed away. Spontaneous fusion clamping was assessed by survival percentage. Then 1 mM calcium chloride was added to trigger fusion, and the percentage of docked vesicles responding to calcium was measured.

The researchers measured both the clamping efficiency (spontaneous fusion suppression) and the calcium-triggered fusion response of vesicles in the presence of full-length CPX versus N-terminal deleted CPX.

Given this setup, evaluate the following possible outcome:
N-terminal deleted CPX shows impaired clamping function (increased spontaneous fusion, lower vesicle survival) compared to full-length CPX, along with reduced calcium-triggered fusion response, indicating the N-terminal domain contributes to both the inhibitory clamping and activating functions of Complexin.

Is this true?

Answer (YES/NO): NO